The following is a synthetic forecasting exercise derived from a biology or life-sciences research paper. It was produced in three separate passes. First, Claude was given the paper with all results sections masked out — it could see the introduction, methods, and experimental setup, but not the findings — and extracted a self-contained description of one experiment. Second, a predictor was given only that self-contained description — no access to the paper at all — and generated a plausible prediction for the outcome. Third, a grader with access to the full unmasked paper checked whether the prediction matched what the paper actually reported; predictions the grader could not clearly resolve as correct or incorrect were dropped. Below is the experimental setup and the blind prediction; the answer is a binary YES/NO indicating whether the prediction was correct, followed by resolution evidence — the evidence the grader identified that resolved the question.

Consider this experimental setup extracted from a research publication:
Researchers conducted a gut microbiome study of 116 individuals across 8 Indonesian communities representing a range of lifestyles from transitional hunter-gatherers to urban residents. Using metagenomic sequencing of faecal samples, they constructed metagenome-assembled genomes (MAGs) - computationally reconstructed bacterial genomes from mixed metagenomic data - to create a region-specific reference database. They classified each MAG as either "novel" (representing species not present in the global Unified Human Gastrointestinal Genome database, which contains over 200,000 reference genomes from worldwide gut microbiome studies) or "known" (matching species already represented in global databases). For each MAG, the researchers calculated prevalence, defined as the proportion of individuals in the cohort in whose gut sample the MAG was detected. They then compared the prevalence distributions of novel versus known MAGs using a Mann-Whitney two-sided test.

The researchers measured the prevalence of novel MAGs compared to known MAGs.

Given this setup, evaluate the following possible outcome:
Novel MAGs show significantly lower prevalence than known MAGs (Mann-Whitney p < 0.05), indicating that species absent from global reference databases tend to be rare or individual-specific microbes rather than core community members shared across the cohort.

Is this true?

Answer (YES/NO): YES